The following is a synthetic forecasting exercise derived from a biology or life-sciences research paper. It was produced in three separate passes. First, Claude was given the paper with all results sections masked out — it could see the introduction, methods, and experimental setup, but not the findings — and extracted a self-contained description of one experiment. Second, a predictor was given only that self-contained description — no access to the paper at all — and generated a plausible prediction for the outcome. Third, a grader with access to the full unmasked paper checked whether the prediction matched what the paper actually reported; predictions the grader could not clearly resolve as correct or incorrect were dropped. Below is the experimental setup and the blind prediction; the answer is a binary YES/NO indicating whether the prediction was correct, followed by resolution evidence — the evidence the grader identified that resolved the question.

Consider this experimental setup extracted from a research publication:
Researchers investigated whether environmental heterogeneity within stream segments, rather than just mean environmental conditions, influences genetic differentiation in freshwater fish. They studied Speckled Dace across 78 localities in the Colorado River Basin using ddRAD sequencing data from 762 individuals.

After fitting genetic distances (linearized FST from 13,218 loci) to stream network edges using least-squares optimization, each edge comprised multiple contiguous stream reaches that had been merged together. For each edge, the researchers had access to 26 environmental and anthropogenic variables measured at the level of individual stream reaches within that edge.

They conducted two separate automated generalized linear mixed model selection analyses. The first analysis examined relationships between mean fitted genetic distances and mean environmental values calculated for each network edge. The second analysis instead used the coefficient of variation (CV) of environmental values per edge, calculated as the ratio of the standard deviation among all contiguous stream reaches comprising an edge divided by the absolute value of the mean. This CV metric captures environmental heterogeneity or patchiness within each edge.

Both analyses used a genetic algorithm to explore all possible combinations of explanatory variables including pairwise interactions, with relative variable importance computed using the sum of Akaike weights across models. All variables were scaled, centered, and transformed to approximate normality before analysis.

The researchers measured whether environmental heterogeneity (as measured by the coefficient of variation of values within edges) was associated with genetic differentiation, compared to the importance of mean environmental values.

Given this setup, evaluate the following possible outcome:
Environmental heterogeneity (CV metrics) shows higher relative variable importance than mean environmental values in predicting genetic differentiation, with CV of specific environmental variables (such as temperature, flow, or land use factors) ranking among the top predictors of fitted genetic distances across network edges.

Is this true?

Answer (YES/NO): NO